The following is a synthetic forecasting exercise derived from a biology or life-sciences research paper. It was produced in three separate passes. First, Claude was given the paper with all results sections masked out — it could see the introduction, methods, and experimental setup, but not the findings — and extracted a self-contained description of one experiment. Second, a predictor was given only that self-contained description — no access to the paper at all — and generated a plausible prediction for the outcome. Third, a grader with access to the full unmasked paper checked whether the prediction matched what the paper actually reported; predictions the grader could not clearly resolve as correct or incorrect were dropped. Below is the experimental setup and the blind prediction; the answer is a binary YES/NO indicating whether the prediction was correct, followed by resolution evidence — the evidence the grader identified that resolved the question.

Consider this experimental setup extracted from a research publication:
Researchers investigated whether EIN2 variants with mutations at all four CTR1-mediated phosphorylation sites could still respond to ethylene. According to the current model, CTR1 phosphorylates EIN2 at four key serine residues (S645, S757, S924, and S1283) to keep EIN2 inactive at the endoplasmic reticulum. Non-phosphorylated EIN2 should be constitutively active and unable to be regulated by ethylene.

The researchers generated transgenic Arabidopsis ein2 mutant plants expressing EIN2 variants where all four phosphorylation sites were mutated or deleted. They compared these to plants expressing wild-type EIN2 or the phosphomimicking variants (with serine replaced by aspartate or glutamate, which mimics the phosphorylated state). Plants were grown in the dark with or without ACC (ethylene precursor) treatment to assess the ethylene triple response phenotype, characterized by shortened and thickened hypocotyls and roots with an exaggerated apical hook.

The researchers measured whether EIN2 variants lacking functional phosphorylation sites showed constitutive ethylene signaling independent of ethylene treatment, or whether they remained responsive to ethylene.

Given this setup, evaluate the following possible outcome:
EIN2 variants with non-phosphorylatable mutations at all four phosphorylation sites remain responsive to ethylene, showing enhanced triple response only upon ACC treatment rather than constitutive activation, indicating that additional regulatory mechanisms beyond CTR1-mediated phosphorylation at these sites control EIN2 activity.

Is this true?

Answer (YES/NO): YES